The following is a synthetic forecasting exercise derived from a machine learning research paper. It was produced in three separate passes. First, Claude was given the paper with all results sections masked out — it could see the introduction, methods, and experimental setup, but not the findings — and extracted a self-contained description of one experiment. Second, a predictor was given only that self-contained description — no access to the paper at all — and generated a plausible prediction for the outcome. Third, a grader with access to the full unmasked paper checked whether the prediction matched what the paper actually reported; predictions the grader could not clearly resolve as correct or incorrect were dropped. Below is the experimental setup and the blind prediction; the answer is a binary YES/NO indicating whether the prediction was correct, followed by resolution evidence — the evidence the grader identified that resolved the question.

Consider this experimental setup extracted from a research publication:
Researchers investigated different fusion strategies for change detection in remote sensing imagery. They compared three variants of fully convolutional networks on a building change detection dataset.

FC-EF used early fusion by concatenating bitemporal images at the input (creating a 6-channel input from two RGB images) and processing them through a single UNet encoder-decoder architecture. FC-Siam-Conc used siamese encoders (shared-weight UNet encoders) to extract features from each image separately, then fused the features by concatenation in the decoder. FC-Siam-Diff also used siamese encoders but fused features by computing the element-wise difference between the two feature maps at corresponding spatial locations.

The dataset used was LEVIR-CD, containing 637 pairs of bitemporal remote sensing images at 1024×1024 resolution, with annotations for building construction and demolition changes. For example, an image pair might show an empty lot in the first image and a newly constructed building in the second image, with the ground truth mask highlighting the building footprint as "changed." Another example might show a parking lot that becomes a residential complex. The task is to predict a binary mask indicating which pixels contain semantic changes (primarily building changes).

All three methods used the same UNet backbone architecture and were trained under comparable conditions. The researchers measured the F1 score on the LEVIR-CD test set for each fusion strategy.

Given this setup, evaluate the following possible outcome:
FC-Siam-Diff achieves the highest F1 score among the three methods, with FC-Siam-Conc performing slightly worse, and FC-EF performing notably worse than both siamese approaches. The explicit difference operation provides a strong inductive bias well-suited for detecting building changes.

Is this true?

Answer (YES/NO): NO